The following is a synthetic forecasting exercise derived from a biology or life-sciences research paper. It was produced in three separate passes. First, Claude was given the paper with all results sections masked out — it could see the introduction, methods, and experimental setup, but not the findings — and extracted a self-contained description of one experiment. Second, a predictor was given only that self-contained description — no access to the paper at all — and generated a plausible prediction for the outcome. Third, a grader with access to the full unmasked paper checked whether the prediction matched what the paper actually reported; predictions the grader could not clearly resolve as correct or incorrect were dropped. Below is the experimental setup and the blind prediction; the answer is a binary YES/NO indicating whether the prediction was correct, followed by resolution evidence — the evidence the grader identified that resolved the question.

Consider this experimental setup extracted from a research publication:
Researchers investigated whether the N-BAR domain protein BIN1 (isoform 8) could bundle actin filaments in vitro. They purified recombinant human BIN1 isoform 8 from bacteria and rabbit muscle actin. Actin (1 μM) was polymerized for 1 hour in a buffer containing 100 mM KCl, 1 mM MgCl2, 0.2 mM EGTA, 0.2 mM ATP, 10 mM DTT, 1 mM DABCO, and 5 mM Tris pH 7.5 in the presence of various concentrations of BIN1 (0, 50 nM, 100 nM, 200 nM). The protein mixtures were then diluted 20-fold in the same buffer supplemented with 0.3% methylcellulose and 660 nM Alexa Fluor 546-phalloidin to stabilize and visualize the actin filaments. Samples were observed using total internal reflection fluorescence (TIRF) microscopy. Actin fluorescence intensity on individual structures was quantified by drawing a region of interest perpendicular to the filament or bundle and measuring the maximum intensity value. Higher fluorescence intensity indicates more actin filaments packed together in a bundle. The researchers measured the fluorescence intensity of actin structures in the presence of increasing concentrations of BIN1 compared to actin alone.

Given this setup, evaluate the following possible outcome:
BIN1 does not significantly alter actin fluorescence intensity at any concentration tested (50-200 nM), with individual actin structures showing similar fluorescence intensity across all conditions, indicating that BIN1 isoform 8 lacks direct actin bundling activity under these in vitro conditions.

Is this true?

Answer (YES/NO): NO